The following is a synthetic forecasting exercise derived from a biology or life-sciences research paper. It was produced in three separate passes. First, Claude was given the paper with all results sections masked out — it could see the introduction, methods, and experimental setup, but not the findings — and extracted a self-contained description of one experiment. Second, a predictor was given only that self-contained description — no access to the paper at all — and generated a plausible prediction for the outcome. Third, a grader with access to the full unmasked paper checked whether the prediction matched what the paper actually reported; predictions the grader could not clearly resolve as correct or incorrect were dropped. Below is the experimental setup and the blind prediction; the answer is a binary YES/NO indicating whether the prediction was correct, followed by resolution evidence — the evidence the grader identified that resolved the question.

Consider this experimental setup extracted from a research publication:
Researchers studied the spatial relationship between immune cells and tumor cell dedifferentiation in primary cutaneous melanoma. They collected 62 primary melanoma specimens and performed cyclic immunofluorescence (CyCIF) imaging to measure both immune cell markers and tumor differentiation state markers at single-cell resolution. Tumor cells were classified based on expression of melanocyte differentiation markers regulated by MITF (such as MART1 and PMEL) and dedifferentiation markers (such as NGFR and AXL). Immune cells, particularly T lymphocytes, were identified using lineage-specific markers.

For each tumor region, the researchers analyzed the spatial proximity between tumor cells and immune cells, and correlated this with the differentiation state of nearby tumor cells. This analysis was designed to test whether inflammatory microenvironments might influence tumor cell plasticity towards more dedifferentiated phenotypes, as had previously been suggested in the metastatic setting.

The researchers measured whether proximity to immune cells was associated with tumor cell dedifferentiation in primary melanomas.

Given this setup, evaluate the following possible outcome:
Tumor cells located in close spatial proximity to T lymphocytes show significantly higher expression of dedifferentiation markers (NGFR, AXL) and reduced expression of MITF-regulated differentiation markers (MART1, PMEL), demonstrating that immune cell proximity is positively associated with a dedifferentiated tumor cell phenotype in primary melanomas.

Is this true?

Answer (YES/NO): YES